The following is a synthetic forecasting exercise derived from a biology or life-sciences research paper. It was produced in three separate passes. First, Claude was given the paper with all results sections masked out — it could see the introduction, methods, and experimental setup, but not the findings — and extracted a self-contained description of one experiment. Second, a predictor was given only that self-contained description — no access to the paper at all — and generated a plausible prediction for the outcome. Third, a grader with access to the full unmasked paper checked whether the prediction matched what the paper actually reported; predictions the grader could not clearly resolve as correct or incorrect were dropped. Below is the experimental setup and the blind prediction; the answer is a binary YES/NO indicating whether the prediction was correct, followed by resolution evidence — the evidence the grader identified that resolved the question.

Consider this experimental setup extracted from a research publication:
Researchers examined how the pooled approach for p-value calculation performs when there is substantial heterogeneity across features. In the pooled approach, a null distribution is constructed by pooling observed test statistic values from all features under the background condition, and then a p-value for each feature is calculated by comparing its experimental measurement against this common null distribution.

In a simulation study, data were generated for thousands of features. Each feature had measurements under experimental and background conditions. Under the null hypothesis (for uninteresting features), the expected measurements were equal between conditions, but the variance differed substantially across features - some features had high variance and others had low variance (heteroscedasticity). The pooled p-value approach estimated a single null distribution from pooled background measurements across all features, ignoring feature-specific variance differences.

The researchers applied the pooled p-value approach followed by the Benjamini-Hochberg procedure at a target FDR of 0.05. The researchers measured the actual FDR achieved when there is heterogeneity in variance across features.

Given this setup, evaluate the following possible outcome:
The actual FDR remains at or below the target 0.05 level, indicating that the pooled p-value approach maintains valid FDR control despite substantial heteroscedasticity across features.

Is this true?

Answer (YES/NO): NO